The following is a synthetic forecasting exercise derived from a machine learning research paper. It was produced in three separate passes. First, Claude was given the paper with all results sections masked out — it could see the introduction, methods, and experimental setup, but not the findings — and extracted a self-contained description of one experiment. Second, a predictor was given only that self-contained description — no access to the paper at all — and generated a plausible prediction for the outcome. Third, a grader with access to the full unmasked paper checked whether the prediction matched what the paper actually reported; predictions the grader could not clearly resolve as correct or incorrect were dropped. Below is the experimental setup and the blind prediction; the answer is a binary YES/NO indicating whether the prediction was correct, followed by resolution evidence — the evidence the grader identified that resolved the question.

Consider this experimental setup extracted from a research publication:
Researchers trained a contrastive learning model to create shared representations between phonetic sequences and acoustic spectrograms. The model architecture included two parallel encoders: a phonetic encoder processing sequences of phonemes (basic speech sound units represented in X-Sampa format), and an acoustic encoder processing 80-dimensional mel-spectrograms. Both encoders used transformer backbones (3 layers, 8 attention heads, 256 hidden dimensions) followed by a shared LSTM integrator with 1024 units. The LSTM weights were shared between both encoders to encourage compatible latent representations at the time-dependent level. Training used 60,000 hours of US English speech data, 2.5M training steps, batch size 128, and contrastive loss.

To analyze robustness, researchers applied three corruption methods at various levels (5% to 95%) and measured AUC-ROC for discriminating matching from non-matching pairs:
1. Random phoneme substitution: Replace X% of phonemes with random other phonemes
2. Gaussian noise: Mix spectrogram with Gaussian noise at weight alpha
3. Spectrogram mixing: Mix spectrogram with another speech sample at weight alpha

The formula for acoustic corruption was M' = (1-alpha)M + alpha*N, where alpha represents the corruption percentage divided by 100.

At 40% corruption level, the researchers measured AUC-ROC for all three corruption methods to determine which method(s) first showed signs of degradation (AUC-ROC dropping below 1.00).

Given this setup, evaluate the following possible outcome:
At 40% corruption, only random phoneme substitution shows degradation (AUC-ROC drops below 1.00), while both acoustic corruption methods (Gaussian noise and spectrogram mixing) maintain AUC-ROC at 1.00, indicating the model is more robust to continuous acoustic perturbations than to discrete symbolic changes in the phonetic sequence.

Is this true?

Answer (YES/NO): YES